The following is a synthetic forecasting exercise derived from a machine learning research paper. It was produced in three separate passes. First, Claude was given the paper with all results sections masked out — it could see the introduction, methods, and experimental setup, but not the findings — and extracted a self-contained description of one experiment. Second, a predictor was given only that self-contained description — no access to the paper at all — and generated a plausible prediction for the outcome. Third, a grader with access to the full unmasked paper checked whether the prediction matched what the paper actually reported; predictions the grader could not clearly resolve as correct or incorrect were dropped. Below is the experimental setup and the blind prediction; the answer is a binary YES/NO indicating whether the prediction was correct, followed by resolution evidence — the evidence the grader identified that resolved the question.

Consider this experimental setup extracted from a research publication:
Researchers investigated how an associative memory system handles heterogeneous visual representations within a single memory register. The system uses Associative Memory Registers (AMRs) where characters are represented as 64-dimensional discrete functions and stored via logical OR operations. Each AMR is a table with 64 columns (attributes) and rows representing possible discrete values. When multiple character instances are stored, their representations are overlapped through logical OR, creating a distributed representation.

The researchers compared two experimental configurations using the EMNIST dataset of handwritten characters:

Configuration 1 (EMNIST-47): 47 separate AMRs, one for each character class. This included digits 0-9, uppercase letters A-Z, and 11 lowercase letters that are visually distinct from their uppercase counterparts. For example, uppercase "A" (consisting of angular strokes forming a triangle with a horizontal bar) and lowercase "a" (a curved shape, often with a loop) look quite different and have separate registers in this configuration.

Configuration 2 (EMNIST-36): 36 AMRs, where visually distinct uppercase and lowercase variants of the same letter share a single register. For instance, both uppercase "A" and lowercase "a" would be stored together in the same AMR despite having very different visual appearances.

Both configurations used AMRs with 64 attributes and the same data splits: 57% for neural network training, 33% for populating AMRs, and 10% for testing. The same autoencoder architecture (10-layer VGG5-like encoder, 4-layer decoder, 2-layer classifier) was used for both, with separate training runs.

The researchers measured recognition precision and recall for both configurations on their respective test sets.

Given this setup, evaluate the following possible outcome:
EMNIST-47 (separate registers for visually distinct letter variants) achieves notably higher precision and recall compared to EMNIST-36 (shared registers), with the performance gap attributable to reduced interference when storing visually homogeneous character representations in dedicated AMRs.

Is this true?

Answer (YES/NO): NO